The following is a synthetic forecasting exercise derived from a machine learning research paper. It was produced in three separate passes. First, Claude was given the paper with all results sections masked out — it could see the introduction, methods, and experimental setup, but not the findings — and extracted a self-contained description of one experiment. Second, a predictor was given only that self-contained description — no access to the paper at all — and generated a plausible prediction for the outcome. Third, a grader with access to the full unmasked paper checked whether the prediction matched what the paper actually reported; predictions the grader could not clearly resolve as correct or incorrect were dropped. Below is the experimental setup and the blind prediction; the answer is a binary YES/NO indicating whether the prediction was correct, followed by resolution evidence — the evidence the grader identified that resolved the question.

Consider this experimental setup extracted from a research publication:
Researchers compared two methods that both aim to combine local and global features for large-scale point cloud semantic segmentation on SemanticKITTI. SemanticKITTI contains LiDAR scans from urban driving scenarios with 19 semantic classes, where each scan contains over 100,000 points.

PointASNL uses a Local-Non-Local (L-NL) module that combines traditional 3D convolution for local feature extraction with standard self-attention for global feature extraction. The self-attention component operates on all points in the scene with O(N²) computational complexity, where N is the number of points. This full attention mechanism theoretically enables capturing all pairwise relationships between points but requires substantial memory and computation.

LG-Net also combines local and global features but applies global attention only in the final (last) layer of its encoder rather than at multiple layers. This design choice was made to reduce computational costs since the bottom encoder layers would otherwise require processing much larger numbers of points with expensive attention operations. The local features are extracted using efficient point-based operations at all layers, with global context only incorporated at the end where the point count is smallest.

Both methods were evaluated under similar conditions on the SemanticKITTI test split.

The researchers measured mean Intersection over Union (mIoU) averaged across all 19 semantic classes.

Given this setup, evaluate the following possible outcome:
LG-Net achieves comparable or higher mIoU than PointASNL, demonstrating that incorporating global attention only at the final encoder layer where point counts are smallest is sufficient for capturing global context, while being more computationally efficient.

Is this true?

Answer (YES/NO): NO